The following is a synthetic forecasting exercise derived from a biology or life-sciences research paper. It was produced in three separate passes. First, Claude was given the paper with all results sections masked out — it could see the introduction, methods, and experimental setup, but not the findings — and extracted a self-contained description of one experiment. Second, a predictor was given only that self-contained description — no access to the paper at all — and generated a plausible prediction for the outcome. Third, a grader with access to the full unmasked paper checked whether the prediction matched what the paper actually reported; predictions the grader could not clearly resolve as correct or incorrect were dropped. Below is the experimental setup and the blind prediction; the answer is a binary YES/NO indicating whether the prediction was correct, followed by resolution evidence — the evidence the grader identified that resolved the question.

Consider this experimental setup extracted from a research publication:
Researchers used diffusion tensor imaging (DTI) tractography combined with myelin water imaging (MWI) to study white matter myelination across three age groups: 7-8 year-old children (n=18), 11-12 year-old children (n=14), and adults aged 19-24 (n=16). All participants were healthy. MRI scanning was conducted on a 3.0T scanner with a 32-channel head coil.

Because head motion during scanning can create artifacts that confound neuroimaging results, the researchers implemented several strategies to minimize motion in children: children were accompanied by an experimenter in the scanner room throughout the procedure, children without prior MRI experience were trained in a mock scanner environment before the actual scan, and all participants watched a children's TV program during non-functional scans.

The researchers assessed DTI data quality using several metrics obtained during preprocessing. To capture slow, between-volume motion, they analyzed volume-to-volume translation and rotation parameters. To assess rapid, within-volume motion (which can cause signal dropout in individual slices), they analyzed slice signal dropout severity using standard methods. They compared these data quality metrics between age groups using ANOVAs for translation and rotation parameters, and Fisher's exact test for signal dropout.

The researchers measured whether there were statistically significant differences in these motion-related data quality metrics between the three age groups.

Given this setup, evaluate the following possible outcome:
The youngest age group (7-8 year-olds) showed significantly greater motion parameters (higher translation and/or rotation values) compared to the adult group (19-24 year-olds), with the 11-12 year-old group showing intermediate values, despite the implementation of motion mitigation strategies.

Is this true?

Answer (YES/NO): NO